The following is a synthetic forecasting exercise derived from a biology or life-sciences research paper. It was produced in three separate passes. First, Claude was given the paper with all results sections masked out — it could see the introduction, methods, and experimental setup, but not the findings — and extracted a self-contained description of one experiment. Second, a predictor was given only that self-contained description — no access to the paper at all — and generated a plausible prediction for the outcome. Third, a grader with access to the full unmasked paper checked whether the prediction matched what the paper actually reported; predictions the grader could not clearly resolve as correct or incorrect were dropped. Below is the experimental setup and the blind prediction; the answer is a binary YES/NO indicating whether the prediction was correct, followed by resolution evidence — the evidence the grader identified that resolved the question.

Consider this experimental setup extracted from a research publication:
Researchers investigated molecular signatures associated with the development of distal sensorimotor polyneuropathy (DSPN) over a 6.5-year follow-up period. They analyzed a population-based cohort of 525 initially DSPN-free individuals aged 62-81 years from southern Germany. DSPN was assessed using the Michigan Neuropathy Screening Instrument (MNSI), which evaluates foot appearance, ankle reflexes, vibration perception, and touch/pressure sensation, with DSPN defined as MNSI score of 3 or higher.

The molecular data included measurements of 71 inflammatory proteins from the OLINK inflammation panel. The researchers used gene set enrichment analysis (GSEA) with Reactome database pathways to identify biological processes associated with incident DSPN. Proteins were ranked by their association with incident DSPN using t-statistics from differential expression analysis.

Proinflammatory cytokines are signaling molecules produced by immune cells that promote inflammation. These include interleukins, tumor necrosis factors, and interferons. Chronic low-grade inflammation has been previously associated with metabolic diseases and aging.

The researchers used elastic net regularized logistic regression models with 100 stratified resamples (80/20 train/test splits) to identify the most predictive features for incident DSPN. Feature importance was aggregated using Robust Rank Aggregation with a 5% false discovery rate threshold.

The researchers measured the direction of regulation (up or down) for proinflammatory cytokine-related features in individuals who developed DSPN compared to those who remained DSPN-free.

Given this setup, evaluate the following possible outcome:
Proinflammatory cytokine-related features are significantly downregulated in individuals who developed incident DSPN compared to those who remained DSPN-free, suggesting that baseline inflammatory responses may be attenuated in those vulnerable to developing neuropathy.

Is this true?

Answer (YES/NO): NO